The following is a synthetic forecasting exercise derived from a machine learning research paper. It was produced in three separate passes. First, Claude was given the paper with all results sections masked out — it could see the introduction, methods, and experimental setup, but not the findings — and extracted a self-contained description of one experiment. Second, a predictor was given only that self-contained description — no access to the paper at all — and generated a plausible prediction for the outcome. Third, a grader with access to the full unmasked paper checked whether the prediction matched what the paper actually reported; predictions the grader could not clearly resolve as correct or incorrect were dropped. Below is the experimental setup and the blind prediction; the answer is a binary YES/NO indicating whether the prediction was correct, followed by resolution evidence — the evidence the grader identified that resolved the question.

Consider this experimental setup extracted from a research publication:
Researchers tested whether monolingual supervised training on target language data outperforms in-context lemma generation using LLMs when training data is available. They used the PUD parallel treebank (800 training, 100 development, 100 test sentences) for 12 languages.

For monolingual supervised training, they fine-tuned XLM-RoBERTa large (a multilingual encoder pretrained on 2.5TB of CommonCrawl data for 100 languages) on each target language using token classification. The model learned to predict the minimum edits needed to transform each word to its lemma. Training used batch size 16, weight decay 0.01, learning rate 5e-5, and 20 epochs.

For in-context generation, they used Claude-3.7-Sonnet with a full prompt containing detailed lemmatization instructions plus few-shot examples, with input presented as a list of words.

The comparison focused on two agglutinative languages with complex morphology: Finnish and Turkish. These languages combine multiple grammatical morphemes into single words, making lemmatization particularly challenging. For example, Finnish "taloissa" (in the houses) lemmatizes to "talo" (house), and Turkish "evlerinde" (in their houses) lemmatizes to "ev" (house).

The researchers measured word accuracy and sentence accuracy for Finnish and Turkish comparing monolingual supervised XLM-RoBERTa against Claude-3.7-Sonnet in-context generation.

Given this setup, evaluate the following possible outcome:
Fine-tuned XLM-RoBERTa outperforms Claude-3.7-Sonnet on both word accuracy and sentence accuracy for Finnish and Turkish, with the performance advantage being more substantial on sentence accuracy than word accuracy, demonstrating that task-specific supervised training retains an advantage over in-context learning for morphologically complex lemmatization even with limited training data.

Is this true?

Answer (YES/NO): NO